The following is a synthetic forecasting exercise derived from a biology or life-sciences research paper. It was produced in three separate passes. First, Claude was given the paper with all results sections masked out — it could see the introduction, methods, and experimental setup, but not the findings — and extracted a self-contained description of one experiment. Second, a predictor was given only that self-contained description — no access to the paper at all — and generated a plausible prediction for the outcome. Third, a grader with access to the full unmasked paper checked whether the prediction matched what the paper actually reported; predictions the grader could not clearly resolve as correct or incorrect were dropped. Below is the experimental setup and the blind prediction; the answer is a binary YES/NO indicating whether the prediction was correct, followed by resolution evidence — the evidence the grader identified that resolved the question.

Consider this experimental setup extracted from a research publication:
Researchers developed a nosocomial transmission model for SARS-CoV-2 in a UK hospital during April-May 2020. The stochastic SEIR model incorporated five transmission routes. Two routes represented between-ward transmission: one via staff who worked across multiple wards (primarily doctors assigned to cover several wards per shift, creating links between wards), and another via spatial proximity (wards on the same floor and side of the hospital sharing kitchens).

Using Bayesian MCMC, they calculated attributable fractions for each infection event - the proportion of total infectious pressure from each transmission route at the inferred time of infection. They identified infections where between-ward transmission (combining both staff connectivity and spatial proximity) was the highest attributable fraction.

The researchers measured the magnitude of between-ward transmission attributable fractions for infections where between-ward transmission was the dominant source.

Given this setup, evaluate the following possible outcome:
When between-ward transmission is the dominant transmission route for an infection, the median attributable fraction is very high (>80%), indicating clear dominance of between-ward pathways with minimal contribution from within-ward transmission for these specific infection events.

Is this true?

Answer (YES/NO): NO